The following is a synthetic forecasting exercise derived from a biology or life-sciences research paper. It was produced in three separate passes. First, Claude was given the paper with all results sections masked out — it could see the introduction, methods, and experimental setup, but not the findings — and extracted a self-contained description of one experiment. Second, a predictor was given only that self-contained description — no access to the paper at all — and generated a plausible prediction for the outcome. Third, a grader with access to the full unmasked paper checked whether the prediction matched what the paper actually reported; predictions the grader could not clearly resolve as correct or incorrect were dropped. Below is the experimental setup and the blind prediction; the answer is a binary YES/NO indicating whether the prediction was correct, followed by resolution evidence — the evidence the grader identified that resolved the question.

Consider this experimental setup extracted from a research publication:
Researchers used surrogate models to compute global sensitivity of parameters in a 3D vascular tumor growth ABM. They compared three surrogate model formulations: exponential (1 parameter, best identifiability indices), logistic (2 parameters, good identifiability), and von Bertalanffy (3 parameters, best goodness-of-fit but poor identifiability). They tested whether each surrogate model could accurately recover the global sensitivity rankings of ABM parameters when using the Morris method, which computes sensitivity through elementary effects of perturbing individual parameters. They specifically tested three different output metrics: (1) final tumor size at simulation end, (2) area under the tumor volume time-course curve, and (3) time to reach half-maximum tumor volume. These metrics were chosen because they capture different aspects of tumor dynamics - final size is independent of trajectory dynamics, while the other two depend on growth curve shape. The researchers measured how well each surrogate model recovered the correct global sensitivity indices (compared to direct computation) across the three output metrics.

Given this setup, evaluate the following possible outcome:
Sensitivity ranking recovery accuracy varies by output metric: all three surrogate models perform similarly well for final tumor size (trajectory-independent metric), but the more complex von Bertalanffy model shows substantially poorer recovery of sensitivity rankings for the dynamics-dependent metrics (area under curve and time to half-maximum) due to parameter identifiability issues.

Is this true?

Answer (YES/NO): NO